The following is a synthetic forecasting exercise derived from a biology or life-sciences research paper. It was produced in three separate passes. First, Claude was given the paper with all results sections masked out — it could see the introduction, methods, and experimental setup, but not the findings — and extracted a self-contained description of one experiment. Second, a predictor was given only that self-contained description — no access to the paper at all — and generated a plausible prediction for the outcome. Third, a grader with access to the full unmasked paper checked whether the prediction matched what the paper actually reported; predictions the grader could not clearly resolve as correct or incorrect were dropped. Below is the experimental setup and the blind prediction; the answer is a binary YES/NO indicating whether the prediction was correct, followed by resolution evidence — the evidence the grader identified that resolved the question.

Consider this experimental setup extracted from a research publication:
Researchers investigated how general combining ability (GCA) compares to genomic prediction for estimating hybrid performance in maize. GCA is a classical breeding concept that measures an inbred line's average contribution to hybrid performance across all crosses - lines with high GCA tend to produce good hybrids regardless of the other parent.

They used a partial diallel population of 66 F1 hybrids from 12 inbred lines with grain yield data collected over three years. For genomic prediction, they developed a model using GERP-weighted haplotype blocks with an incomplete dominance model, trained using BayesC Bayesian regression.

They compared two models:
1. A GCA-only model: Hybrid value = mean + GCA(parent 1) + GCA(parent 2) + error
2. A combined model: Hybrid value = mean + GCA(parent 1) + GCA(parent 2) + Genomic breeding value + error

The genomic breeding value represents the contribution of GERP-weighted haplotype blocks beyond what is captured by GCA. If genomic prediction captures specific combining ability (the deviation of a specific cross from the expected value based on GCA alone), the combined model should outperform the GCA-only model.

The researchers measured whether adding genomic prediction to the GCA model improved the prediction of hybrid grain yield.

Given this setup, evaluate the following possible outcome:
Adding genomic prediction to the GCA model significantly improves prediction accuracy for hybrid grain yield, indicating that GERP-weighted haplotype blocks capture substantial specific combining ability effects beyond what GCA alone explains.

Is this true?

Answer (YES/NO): YES